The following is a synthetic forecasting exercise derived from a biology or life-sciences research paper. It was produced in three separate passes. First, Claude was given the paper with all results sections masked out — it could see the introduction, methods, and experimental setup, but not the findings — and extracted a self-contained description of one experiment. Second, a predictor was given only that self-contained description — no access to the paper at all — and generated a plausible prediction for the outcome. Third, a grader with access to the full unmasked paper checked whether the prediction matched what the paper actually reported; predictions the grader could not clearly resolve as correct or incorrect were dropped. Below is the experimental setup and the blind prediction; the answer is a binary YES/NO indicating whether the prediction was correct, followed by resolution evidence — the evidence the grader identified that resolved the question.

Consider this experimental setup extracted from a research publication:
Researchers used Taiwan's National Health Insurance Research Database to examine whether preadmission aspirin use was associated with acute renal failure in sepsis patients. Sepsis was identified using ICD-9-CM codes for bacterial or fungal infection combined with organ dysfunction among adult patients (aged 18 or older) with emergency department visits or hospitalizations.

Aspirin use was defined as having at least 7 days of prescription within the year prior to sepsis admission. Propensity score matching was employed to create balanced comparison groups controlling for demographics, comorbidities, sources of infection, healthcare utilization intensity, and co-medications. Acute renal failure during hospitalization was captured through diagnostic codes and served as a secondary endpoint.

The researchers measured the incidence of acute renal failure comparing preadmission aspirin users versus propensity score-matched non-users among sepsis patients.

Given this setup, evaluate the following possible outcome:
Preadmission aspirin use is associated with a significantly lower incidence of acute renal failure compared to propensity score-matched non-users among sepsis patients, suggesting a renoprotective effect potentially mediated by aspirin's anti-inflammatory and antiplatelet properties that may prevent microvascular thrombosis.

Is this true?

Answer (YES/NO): NO